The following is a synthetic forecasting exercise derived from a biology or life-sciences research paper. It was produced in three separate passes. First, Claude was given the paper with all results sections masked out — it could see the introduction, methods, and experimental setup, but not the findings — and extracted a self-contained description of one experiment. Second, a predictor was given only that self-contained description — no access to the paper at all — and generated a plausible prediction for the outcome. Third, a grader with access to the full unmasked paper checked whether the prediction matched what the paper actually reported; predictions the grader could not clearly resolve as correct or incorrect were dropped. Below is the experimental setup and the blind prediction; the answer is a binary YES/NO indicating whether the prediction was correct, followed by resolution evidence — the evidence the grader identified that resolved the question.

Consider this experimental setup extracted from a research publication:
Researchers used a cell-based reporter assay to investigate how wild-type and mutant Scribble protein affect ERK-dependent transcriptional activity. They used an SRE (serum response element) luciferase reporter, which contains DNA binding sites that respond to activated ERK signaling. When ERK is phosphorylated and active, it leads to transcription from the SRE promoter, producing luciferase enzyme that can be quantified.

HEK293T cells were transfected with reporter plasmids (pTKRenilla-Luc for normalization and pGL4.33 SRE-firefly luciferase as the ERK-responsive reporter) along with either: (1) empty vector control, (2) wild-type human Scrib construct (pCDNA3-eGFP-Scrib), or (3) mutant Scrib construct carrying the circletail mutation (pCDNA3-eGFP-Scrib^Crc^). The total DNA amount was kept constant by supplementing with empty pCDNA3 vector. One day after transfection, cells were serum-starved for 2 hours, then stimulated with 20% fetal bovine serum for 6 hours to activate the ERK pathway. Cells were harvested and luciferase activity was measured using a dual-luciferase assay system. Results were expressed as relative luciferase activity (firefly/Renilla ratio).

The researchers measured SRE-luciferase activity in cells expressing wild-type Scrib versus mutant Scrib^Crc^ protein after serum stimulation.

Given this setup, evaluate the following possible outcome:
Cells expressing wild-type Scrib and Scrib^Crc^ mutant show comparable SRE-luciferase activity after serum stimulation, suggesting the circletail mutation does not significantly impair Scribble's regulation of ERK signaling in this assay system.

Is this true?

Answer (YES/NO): NO